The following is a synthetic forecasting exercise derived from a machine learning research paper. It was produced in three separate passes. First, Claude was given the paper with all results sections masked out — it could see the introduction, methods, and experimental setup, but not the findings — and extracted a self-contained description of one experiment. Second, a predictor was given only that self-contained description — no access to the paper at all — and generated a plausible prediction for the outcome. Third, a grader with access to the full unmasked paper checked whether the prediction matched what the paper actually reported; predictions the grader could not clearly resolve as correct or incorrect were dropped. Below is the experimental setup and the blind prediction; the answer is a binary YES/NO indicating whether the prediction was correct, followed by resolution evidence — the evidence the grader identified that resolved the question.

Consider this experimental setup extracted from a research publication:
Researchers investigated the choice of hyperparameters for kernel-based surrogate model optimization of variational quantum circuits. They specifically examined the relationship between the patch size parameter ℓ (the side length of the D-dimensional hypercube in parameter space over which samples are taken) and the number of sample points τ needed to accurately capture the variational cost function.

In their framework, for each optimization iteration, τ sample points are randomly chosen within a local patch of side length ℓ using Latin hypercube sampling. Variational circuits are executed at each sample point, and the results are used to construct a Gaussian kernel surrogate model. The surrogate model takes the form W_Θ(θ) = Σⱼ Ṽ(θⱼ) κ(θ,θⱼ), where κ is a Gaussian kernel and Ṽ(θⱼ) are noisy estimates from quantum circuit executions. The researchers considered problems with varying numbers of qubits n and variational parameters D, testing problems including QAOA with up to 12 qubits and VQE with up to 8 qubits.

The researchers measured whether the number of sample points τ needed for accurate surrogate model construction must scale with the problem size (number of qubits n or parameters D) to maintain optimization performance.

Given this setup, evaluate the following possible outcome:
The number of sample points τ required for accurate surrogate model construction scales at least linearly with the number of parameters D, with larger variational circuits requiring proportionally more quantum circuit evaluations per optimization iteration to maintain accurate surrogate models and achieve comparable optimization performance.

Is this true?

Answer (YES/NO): NO